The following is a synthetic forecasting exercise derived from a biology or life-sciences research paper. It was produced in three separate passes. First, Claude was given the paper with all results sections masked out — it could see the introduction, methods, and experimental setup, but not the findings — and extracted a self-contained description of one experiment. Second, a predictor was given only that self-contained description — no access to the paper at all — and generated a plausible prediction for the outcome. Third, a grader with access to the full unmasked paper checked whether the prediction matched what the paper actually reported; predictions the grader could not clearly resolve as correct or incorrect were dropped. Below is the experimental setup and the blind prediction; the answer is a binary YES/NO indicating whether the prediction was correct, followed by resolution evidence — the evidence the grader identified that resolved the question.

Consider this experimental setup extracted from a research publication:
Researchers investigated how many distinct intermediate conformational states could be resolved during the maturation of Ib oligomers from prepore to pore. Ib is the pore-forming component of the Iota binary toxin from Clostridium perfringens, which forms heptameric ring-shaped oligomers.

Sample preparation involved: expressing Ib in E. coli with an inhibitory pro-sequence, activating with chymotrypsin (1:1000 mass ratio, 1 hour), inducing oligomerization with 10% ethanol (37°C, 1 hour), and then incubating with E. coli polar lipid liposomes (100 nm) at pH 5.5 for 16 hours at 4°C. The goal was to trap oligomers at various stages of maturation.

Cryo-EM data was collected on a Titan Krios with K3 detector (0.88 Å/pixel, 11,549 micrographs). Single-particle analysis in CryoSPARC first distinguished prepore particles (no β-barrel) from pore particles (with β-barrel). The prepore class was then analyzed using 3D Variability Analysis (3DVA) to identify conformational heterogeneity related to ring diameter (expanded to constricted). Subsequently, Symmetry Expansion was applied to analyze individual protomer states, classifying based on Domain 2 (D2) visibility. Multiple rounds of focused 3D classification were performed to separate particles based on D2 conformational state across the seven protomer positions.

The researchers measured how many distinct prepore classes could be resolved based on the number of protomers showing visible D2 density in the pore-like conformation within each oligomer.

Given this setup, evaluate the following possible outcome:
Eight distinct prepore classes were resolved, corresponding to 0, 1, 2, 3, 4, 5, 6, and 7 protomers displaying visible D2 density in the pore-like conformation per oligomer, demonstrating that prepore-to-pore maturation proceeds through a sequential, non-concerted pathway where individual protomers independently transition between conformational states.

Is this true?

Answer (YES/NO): NO